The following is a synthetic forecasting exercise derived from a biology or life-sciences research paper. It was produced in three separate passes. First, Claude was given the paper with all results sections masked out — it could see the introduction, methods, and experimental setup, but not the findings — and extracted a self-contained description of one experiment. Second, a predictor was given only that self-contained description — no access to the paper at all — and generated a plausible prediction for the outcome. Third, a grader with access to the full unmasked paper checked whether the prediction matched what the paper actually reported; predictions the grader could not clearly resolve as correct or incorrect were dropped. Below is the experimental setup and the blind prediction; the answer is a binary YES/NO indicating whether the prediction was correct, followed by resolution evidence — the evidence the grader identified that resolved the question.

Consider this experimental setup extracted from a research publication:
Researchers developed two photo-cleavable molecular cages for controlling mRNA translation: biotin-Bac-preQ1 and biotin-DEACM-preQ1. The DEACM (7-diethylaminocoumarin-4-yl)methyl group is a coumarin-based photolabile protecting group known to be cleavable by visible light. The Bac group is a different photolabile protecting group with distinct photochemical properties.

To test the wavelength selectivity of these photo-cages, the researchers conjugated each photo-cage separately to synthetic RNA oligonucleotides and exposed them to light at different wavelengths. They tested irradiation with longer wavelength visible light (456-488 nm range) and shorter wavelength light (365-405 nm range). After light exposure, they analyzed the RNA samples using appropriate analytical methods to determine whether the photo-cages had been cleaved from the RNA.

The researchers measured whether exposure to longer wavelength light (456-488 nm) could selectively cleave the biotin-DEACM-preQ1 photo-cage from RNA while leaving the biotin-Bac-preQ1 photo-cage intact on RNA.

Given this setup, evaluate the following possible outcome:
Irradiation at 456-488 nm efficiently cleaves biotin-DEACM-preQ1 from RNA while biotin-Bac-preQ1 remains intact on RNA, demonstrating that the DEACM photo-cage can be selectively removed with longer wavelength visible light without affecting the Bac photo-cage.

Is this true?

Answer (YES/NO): YES